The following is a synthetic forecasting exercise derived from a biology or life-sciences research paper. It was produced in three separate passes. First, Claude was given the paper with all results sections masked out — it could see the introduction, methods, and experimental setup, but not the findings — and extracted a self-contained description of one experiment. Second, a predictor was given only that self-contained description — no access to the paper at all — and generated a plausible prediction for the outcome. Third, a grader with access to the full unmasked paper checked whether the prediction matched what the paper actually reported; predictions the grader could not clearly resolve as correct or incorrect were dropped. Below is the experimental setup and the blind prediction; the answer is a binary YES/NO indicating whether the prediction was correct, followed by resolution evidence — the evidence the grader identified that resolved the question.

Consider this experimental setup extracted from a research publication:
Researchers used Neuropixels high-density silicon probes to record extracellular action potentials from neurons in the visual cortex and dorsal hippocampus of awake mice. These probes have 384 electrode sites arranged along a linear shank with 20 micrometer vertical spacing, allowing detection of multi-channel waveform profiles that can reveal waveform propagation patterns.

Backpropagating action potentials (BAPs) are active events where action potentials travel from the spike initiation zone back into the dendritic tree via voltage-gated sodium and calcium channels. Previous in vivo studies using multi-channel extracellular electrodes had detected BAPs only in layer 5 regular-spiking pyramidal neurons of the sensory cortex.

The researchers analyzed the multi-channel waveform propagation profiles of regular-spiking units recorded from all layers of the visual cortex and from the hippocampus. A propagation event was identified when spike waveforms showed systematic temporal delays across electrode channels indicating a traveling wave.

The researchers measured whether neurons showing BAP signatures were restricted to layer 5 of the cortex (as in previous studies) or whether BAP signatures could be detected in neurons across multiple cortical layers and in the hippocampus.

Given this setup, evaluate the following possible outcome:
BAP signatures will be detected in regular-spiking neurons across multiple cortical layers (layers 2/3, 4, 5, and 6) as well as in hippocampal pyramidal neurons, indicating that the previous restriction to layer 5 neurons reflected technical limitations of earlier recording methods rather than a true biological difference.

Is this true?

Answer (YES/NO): YES